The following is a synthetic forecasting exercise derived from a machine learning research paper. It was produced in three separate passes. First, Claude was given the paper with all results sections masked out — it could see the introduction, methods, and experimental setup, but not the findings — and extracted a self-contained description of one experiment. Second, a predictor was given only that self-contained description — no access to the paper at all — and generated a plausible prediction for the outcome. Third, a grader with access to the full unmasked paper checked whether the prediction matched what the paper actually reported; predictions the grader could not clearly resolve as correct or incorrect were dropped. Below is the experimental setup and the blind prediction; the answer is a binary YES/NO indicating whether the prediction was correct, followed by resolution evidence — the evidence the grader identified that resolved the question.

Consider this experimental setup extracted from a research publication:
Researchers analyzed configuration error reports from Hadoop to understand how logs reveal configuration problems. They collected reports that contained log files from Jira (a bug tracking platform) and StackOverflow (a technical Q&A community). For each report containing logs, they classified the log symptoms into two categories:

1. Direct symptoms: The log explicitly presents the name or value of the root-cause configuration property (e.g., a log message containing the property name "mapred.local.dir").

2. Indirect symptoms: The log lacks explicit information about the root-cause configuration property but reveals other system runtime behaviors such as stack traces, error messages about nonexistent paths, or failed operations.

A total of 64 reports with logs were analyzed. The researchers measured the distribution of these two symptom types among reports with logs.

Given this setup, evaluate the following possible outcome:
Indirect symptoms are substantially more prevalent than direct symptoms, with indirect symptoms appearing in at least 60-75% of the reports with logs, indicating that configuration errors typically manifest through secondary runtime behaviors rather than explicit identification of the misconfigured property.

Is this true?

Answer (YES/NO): YES